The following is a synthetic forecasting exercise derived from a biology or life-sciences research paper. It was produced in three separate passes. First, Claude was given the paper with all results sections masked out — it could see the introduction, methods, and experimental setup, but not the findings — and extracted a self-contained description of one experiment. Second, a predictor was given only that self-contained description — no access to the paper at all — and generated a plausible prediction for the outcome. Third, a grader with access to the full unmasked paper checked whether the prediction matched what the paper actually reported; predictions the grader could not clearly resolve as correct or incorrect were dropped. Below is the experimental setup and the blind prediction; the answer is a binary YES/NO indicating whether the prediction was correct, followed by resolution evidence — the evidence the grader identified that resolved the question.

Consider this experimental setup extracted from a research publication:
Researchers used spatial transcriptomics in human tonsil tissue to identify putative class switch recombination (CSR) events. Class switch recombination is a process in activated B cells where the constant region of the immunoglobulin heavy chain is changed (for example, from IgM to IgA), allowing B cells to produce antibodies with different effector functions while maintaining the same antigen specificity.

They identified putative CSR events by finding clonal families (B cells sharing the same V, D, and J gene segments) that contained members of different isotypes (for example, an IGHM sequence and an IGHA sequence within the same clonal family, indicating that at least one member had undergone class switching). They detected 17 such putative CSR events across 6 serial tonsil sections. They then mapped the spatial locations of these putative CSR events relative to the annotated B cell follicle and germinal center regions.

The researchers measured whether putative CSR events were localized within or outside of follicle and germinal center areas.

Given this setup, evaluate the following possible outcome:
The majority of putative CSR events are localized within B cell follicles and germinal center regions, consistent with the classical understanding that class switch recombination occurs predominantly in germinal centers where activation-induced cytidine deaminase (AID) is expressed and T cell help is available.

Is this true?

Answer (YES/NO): NO